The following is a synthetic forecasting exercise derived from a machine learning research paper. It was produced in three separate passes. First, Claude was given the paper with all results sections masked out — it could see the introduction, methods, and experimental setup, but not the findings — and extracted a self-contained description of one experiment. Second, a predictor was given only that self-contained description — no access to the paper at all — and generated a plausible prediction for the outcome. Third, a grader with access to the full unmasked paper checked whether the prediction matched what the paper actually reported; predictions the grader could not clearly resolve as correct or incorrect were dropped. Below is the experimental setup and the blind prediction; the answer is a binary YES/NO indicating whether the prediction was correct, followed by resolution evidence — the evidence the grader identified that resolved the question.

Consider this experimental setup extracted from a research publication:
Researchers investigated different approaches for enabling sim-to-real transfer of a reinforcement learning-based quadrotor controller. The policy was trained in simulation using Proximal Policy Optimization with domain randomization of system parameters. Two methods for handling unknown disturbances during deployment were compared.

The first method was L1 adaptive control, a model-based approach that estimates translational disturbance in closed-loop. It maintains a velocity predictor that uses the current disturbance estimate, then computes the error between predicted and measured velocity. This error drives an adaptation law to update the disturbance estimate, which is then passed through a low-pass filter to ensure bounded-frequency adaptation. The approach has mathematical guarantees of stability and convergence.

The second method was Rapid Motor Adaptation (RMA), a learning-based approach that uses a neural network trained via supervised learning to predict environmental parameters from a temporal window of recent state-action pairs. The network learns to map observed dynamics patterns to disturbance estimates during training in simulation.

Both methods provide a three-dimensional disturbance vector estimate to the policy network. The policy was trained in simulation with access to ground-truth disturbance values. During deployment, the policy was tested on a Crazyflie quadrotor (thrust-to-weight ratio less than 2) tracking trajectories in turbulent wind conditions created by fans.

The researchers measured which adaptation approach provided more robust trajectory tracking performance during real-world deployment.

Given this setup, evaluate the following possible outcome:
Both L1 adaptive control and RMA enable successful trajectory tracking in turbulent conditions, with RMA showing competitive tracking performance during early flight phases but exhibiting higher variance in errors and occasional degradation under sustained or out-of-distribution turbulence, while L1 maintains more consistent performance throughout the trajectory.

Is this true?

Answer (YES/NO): NO